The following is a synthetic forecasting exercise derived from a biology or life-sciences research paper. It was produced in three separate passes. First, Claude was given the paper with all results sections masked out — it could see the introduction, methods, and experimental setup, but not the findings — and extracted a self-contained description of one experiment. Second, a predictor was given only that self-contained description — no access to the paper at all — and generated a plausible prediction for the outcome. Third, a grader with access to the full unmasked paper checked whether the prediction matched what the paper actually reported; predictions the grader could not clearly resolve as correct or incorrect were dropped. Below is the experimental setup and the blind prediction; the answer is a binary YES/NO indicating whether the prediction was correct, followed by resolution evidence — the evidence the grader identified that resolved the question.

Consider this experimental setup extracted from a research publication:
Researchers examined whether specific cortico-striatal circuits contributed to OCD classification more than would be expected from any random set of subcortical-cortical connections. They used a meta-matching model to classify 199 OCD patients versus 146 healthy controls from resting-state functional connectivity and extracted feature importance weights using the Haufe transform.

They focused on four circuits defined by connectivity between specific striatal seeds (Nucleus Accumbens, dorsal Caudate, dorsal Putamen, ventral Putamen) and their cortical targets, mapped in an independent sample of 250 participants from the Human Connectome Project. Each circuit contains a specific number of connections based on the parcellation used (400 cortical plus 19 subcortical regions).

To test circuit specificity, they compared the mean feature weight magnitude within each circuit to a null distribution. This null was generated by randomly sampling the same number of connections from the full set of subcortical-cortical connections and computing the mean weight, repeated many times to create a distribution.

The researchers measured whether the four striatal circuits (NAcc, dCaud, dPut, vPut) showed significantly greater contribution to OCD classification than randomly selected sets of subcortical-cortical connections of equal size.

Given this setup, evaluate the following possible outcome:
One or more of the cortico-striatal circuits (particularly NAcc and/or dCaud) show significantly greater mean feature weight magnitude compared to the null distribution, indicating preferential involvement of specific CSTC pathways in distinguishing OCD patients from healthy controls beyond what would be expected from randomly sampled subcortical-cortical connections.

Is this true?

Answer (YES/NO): YES